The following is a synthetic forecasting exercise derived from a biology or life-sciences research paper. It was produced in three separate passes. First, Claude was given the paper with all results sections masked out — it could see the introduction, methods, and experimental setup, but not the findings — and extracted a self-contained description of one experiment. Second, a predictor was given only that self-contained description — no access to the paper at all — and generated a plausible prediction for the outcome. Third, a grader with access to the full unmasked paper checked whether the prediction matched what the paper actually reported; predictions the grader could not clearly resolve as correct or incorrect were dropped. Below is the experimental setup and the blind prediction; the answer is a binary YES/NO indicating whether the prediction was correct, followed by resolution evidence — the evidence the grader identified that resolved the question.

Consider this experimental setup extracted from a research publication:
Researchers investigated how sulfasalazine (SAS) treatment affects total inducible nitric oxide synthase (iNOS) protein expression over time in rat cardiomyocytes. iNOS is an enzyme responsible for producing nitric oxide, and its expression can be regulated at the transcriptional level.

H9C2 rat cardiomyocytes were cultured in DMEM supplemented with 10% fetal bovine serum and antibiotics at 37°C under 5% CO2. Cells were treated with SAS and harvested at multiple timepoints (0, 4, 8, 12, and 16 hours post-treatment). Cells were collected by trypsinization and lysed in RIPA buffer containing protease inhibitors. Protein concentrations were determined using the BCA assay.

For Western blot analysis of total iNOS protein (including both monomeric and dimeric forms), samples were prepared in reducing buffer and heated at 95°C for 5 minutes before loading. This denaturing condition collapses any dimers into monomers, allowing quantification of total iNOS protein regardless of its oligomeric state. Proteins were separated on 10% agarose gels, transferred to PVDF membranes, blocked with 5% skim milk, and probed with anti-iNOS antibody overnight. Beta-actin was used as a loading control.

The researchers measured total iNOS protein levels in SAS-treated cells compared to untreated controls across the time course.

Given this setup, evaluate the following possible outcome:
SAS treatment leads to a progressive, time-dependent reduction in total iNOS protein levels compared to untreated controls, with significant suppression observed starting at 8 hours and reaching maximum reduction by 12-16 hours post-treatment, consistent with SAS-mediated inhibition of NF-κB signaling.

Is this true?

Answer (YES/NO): NO